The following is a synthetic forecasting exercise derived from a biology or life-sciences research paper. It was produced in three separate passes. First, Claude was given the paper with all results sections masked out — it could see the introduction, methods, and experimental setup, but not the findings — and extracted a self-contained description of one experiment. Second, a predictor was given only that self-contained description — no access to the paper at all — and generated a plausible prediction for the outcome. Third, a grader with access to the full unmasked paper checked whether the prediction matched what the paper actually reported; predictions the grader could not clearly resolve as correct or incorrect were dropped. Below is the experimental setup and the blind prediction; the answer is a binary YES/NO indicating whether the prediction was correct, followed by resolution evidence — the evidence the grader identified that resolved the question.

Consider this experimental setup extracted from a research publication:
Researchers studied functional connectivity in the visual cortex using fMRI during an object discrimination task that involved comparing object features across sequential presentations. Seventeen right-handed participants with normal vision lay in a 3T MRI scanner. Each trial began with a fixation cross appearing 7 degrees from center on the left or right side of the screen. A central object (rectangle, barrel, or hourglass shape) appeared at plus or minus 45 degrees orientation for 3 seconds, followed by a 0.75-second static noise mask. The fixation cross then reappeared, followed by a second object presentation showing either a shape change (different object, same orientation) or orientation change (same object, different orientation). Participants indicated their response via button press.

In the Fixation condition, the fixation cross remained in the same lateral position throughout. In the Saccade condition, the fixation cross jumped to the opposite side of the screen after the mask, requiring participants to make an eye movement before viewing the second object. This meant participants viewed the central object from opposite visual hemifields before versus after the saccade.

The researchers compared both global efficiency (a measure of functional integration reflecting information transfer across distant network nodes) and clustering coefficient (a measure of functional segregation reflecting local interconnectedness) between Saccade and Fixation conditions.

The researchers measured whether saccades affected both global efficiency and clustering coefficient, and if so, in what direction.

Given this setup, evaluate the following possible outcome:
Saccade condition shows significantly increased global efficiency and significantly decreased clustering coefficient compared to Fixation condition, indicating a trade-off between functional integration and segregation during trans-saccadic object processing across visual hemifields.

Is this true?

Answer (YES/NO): NO